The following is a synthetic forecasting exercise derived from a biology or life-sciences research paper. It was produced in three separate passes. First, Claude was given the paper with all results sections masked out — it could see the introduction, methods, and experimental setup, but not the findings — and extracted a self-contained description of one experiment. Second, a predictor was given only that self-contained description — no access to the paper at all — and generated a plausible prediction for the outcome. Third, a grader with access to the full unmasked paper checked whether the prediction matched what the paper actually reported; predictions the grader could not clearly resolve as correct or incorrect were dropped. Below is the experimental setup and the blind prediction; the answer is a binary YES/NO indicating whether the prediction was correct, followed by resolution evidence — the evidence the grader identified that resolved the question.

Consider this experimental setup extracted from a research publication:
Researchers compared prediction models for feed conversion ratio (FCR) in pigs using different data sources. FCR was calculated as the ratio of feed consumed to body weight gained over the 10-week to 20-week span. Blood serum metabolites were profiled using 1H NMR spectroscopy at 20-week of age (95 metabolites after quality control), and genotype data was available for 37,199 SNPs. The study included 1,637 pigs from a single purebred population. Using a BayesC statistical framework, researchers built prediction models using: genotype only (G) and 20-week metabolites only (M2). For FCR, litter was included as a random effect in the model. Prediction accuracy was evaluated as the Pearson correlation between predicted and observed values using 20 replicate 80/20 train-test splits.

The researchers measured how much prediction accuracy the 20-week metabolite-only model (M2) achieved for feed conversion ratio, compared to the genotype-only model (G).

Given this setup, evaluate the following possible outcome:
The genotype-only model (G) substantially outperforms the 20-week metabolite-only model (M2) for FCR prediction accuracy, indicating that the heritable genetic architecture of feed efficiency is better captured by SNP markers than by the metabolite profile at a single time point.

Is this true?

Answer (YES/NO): NO